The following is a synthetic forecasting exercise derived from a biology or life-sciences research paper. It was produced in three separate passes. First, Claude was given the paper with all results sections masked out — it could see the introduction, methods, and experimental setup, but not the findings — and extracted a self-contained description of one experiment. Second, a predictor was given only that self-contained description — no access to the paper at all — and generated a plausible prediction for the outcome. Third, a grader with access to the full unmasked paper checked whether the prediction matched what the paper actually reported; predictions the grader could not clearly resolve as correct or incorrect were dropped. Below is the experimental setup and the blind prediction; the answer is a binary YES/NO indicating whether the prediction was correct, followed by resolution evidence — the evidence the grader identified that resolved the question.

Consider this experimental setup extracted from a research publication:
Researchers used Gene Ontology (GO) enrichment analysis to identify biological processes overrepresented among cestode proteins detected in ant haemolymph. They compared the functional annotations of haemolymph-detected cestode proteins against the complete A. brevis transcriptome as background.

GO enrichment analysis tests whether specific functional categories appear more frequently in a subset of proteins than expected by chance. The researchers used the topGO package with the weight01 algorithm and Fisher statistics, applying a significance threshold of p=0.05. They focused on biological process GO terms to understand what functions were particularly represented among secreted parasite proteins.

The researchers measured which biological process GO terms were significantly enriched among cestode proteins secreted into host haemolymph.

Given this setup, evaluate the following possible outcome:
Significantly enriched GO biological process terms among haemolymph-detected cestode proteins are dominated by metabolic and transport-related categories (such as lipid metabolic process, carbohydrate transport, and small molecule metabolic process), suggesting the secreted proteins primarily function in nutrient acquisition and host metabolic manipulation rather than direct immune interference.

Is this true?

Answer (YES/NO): NO